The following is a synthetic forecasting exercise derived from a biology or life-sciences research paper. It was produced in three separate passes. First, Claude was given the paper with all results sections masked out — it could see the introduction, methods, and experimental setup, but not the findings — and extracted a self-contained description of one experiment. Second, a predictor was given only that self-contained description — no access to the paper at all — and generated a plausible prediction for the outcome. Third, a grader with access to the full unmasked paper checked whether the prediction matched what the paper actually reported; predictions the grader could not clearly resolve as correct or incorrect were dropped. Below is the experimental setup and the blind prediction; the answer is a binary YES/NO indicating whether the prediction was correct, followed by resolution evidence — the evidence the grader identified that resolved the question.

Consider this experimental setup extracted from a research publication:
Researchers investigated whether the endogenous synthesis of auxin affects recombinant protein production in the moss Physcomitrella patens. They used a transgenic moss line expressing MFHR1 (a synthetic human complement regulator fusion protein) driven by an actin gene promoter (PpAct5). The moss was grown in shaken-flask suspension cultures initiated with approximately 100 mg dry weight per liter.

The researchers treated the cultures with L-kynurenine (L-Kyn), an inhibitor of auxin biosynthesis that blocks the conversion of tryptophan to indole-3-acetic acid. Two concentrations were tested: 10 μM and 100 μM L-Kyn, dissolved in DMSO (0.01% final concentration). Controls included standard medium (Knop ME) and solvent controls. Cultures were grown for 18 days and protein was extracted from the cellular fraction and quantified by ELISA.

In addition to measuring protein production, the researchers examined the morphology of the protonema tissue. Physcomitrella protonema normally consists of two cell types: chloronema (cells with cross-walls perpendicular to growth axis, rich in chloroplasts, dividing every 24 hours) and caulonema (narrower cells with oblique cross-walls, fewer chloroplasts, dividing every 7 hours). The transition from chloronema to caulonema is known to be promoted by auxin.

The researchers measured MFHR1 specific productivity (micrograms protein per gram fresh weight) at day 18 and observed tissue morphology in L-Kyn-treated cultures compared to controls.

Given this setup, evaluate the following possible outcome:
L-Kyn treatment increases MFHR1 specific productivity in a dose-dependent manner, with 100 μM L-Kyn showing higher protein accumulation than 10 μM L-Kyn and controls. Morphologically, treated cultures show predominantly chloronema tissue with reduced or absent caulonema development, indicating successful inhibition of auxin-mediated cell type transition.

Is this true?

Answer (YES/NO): NO